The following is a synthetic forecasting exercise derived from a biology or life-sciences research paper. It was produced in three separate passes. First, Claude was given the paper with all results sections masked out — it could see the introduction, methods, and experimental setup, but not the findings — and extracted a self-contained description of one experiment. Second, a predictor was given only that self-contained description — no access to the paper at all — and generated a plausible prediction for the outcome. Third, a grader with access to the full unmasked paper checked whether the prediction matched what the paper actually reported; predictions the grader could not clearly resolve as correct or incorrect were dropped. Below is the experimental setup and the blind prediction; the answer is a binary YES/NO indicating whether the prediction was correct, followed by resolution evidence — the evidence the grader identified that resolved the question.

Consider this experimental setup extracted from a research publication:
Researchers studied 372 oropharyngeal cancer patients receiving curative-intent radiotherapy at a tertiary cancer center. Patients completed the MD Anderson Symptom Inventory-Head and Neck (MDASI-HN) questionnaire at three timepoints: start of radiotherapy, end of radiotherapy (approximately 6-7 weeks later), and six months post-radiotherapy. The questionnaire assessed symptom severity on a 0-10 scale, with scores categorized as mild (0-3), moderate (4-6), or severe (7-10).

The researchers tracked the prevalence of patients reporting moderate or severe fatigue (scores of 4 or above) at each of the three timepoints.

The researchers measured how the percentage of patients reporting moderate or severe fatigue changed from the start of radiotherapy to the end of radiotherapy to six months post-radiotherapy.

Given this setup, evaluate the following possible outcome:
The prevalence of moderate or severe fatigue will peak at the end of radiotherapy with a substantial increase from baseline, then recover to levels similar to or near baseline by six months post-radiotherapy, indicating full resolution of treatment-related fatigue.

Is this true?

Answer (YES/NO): YES